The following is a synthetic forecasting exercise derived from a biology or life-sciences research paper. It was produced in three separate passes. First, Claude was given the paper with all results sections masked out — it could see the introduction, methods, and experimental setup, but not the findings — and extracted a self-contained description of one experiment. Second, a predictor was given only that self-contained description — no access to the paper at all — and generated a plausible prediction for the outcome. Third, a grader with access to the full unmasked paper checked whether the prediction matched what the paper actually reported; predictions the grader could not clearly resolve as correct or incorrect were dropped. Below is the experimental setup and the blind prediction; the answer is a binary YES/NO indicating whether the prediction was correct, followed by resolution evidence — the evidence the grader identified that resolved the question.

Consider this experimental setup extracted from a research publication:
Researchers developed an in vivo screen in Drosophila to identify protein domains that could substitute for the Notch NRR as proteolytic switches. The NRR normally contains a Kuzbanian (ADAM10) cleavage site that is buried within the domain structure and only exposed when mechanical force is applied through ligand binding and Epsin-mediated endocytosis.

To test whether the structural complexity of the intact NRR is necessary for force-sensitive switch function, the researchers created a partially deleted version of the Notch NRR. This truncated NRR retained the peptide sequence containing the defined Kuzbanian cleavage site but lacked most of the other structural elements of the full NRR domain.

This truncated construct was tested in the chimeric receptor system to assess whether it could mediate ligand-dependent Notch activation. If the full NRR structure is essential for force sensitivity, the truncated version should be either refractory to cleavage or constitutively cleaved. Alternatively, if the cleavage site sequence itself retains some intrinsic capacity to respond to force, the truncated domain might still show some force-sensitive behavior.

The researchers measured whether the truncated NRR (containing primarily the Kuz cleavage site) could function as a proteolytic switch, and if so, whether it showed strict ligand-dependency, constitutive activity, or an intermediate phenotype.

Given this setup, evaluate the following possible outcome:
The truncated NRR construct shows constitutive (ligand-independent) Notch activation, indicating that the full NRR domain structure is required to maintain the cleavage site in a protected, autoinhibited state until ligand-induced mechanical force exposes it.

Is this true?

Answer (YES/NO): NO